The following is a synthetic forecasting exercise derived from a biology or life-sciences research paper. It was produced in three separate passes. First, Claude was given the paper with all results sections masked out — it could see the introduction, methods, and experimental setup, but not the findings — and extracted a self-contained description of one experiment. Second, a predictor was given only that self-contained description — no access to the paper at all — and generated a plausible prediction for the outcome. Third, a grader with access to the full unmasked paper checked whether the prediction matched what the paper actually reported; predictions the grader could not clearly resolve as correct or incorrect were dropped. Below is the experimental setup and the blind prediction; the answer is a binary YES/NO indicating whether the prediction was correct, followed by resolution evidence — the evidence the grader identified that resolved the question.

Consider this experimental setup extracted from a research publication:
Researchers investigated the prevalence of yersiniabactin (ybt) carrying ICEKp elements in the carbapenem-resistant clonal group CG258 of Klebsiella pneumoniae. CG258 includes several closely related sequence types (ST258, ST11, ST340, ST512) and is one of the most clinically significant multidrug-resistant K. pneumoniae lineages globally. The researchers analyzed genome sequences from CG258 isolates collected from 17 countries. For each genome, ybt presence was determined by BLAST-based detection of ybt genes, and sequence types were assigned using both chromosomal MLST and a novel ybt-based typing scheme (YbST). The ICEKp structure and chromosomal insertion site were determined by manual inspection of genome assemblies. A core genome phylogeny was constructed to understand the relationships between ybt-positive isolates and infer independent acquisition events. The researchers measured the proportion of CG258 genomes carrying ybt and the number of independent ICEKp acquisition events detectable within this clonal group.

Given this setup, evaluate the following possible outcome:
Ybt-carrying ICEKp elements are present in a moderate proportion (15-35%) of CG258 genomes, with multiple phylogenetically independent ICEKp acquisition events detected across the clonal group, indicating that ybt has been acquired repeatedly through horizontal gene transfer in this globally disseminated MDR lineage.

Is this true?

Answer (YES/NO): NO